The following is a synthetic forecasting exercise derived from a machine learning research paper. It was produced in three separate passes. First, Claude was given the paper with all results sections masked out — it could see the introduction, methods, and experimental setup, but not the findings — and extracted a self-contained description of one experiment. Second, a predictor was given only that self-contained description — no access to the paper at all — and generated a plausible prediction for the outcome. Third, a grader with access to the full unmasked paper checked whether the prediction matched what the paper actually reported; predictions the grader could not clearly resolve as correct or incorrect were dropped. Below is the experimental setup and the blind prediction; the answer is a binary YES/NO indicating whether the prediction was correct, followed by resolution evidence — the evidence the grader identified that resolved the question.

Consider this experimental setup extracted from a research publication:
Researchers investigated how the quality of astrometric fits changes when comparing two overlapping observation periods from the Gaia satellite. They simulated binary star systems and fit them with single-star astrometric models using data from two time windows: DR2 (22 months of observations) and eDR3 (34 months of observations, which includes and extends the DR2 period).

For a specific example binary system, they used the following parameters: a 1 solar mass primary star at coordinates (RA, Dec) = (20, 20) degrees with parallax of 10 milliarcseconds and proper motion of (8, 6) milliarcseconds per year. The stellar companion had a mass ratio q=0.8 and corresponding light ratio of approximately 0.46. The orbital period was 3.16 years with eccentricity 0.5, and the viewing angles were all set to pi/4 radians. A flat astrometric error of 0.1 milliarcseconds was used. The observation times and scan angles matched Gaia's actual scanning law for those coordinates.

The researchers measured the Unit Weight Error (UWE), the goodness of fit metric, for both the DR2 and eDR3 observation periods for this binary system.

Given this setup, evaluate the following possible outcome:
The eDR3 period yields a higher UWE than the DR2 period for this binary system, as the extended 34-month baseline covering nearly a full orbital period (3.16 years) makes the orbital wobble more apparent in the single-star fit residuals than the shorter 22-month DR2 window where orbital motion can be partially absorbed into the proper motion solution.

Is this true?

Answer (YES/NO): YES